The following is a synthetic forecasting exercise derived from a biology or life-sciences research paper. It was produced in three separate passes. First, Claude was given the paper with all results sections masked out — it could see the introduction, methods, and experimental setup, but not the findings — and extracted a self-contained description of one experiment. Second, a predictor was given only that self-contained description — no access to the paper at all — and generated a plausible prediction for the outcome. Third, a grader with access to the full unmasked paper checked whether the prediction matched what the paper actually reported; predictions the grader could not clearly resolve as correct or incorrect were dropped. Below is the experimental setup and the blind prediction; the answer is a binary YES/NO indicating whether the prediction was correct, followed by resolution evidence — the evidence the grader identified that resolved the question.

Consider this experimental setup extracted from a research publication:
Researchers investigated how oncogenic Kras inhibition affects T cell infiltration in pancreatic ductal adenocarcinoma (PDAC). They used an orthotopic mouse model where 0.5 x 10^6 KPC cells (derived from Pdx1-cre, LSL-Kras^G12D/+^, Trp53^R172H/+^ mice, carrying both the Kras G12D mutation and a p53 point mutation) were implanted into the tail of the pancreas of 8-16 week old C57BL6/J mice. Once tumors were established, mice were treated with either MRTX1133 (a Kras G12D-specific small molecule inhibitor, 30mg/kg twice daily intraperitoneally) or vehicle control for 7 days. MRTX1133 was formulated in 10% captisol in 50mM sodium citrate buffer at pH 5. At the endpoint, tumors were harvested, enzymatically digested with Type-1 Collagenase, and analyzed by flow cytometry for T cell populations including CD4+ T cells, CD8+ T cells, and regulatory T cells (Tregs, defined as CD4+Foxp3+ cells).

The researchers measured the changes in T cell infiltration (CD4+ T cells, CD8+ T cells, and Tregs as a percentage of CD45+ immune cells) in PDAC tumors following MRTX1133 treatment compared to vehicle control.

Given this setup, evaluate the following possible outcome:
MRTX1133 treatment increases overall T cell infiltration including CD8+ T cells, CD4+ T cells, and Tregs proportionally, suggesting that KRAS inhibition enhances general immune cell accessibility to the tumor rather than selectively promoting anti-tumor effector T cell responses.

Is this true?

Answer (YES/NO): YES